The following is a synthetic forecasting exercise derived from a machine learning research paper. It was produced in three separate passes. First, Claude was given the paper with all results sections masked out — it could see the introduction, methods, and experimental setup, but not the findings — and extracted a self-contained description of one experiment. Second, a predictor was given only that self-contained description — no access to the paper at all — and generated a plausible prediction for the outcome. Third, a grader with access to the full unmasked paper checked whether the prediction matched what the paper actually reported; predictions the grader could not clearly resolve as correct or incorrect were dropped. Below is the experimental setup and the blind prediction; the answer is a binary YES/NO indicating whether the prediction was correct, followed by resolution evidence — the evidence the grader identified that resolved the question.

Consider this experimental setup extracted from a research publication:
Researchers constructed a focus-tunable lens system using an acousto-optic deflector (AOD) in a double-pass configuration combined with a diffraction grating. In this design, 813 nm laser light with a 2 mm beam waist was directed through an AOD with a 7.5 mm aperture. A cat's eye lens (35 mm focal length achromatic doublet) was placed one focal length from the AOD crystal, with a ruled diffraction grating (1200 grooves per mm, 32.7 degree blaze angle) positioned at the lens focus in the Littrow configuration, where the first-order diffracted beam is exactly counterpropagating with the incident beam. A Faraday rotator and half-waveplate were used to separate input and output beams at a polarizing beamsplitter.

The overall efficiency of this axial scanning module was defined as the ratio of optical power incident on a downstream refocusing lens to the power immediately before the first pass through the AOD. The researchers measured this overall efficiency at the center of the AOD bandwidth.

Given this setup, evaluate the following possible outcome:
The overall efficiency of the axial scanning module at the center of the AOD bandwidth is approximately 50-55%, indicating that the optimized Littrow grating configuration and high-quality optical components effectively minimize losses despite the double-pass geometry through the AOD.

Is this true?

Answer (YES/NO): NO